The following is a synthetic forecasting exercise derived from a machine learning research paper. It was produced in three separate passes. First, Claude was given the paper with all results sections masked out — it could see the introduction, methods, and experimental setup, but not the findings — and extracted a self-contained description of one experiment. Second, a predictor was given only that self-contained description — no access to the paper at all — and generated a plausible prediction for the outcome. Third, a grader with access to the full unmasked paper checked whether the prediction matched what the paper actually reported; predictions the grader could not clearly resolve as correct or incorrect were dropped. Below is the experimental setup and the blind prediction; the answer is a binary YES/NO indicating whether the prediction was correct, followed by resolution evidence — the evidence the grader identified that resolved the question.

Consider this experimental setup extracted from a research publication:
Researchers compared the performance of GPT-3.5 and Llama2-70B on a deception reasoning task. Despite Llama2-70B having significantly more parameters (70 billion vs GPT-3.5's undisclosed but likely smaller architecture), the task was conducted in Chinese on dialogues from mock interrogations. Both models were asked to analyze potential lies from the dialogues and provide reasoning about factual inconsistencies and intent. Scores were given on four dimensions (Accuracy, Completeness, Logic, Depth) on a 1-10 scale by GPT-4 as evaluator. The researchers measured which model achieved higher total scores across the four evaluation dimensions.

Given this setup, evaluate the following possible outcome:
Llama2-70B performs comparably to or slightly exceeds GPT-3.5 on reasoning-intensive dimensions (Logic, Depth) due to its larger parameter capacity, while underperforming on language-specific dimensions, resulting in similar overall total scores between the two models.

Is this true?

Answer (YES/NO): NO